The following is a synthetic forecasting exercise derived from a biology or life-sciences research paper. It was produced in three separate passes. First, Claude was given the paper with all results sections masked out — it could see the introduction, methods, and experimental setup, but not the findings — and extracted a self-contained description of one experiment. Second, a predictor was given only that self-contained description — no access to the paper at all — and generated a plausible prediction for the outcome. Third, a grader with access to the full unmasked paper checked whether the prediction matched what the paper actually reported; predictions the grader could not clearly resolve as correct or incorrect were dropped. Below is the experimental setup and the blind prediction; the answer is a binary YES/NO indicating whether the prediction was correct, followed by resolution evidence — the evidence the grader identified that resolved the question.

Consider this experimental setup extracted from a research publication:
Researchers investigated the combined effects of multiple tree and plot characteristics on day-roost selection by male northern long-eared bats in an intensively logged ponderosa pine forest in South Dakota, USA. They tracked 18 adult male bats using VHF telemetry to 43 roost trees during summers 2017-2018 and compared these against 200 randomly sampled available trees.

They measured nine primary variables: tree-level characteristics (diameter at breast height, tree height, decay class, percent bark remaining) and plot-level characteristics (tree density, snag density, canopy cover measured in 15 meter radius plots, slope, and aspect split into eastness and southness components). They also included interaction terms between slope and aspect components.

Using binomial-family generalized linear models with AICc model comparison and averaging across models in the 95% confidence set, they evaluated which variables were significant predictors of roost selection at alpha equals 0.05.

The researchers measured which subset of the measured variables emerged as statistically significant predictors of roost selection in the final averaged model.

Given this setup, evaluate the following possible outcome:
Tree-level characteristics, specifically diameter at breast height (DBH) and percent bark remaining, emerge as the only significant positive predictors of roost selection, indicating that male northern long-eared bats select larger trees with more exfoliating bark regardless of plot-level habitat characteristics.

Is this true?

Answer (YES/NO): NO